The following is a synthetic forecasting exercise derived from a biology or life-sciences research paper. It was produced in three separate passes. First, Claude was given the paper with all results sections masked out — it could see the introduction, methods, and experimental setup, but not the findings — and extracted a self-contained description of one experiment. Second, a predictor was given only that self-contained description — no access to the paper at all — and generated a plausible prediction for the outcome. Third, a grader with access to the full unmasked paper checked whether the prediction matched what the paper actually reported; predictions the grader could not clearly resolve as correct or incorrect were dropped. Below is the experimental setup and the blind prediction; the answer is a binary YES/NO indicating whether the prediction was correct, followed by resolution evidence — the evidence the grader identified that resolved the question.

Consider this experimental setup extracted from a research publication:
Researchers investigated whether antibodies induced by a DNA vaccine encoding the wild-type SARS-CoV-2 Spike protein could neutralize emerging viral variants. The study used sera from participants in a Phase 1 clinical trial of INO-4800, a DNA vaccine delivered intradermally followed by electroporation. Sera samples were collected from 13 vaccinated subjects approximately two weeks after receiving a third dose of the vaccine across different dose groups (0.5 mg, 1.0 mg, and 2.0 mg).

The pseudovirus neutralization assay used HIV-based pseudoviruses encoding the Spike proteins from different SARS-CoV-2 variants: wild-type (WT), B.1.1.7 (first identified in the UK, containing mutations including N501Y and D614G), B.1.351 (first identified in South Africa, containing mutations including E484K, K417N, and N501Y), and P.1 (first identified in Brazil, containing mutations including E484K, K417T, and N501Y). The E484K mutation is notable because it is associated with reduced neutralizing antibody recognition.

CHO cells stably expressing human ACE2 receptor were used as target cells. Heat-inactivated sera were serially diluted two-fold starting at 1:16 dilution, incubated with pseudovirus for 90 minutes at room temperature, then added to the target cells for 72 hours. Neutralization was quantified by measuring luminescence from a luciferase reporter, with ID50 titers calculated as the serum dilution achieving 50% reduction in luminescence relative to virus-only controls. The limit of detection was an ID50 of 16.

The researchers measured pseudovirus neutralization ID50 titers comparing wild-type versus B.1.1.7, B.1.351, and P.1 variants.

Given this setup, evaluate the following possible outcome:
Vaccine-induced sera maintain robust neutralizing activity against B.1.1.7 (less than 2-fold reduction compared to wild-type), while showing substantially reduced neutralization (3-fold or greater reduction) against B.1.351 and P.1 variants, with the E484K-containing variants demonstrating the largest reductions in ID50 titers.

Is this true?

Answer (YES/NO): NO